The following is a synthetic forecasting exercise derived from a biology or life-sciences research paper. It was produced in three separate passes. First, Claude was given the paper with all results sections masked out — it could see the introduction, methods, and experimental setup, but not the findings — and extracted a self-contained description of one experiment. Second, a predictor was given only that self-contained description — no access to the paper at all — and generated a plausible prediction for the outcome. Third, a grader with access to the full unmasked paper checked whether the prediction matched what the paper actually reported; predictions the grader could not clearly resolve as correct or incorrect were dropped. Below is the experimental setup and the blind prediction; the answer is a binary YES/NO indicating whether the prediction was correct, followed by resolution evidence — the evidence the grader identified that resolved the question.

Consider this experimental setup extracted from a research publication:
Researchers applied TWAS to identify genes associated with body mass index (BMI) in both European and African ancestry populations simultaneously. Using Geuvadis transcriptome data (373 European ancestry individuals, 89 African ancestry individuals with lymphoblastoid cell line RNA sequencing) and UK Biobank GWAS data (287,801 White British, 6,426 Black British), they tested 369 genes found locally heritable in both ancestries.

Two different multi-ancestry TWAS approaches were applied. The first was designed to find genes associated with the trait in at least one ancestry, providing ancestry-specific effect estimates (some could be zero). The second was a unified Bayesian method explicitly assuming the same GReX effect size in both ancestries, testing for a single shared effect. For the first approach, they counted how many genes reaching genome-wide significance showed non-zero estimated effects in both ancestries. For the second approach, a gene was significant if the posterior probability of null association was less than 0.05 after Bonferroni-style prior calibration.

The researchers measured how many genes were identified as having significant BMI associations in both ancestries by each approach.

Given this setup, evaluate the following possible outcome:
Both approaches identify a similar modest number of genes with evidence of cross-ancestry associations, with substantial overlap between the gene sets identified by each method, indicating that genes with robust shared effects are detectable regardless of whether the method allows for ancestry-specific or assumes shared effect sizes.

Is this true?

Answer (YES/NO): NO